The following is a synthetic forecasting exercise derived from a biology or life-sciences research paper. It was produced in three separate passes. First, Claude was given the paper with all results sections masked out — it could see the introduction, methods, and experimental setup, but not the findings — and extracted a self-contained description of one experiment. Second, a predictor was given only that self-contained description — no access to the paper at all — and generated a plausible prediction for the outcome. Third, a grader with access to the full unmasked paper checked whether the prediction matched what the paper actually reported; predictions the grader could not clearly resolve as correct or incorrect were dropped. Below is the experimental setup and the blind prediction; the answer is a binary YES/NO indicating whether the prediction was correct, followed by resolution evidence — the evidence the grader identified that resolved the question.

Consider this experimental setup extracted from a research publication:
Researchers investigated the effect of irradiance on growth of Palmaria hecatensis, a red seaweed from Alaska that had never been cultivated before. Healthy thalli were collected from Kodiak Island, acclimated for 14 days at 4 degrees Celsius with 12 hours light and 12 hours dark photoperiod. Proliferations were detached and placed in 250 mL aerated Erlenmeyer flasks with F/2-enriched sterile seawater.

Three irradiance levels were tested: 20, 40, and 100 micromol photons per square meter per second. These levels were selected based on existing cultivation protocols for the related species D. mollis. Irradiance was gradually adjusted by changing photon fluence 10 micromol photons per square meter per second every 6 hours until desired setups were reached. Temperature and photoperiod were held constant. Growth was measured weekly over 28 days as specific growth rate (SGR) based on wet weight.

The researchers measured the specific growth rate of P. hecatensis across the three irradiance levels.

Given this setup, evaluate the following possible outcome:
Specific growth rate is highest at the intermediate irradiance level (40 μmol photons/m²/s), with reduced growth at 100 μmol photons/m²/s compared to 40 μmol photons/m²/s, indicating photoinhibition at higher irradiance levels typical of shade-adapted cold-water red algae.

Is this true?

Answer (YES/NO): NO